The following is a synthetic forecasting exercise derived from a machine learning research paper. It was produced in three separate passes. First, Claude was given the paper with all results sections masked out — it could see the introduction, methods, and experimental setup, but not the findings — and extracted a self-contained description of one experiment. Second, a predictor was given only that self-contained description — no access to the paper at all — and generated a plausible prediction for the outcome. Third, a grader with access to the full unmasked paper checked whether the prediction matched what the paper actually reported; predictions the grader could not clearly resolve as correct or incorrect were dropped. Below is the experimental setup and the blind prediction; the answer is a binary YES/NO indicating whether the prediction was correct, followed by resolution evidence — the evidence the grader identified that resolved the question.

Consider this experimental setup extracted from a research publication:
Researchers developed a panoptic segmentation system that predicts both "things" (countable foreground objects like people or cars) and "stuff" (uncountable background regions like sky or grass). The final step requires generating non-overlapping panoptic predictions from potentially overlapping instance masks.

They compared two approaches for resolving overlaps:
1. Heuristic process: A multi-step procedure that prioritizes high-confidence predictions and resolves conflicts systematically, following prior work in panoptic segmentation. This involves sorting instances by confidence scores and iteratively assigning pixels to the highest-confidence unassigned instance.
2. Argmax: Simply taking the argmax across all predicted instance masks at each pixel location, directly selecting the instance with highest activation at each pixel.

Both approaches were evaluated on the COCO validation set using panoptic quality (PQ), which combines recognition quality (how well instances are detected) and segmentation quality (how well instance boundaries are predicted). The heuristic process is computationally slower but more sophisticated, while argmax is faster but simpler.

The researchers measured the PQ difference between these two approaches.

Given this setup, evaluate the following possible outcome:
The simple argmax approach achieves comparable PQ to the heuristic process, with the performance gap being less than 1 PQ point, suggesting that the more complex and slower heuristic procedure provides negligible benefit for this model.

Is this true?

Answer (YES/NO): NO